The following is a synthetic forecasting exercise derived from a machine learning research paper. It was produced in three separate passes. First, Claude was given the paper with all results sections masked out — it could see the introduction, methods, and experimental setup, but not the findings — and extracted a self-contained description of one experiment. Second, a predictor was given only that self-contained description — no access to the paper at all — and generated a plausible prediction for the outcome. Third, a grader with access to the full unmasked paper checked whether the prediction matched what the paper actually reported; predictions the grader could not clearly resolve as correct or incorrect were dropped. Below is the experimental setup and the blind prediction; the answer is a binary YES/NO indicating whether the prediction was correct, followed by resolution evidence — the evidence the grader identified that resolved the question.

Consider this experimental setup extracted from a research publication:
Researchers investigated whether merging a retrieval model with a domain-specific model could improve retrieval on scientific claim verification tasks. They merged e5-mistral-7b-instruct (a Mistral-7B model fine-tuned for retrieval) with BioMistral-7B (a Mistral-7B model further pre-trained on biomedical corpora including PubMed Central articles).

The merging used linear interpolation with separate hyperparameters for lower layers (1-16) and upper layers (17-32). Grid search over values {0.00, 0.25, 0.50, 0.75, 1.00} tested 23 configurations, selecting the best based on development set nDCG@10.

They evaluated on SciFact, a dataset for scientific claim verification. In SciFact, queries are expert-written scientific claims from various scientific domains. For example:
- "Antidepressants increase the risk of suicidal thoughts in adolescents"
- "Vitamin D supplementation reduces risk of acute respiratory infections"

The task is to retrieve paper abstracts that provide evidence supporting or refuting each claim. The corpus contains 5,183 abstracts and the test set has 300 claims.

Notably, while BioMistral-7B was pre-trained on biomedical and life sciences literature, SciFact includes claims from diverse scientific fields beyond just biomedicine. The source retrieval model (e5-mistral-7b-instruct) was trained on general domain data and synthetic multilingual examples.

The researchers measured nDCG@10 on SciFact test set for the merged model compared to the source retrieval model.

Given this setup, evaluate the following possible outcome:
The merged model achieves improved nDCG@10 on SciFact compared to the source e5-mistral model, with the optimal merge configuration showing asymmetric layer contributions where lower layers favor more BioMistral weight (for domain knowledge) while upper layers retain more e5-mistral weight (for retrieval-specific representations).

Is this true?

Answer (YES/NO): NO